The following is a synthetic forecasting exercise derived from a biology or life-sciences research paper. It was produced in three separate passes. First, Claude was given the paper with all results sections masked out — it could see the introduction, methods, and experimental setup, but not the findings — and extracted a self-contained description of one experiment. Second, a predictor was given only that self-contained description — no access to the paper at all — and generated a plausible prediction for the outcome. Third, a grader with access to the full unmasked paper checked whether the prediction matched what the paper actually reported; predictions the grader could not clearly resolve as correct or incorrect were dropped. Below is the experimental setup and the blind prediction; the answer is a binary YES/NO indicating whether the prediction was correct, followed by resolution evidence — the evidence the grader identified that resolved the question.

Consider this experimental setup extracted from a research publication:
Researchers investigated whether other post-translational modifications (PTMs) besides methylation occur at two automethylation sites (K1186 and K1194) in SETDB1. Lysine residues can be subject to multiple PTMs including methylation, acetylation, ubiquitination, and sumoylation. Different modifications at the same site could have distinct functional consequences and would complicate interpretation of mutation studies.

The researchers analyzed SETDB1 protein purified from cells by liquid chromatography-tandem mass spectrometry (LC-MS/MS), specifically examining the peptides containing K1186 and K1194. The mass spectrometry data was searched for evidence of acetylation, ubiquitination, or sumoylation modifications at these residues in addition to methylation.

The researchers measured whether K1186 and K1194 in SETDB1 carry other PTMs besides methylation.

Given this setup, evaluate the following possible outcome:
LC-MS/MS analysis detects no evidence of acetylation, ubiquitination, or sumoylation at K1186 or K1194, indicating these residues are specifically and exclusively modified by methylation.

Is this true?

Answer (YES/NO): YES